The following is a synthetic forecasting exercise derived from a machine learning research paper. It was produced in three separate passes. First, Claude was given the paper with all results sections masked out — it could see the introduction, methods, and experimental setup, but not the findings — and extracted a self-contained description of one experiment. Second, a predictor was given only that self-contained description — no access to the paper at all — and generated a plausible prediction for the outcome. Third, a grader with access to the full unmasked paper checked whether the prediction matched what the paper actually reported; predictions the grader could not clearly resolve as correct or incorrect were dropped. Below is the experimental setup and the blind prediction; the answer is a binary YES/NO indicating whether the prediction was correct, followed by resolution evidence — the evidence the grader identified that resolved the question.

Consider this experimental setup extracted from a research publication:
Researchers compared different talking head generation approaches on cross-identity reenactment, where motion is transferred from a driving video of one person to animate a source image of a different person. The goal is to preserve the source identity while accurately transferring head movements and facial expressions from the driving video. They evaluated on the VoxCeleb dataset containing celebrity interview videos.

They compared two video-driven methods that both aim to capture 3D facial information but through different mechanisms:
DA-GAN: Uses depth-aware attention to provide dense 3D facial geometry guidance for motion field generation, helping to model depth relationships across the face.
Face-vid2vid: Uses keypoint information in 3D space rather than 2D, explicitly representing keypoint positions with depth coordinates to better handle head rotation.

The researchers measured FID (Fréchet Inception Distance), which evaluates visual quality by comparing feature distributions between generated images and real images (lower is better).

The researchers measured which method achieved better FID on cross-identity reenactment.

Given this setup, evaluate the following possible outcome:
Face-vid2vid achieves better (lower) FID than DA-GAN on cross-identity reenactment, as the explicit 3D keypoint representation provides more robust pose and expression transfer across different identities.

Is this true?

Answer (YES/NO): NO